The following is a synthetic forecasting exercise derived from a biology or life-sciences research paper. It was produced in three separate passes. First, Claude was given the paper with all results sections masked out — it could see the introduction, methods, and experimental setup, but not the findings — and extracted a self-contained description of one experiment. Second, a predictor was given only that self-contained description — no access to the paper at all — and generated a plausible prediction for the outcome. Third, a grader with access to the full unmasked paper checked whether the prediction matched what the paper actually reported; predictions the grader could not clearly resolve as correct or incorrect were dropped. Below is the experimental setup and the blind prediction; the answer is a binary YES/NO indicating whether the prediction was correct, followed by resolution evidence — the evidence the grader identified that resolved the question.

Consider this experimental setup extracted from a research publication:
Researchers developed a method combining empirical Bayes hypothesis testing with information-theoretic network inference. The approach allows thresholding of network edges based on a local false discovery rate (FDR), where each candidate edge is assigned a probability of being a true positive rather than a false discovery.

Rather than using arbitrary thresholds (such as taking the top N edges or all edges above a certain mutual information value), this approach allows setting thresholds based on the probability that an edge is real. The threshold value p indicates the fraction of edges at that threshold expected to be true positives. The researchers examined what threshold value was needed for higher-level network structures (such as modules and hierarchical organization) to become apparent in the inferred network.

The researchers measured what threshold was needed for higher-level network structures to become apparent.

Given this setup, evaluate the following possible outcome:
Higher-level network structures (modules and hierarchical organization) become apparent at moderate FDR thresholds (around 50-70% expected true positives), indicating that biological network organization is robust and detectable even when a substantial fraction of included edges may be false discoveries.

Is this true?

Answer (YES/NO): NO